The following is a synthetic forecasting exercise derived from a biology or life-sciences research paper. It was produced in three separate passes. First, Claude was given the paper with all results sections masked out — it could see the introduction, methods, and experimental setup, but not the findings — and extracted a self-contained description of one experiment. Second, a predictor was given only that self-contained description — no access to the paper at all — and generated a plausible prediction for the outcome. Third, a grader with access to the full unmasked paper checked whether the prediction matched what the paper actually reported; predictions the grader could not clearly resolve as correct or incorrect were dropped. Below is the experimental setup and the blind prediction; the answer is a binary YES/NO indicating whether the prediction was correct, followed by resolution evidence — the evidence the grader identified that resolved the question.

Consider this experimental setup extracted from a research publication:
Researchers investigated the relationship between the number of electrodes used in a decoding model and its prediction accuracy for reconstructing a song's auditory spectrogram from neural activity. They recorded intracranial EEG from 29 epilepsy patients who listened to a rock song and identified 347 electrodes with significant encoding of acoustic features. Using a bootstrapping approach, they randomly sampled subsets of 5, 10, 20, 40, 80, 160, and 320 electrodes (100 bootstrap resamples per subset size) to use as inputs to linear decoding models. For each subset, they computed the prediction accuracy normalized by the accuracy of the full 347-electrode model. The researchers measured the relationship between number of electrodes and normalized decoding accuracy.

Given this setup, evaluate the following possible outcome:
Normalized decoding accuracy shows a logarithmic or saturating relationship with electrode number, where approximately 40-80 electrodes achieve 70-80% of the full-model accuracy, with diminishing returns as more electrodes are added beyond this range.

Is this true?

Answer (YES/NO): YES